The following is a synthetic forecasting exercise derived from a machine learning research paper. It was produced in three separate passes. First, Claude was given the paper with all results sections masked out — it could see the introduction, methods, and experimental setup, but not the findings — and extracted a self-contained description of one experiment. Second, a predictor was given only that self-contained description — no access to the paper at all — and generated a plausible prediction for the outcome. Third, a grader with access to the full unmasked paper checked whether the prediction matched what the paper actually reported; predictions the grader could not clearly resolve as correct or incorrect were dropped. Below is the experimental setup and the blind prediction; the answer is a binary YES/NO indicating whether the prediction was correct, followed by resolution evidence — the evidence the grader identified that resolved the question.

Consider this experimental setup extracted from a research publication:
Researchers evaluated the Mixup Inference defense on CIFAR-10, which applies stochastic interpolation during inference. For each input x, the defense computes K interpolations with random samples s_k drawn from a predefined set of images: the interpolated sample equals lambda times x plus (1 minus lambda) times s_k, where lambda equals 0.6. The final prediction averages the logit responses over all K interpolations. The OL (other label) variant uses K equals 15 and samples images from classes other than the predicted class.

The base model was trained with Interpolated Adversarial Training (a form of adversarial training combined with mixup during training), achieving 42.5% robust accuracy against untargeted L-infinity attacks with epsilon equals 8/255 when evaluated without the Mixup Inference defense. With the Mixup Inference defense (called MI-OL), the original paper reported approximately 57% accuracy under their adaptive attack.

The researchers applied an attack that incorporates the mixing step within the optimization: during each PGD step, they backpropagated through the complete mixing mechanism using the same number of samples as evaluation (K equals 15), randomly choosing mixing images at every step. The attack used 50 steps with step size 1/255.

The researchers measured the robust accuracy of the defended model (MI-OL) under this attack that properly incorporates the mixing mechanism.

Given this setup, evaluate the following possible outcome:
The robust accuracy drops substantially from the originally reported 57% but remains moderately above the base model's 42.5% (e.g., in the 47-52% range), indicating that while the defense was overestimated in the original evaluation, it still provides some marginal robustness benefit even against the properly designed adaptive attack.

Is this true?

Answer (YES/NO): NO